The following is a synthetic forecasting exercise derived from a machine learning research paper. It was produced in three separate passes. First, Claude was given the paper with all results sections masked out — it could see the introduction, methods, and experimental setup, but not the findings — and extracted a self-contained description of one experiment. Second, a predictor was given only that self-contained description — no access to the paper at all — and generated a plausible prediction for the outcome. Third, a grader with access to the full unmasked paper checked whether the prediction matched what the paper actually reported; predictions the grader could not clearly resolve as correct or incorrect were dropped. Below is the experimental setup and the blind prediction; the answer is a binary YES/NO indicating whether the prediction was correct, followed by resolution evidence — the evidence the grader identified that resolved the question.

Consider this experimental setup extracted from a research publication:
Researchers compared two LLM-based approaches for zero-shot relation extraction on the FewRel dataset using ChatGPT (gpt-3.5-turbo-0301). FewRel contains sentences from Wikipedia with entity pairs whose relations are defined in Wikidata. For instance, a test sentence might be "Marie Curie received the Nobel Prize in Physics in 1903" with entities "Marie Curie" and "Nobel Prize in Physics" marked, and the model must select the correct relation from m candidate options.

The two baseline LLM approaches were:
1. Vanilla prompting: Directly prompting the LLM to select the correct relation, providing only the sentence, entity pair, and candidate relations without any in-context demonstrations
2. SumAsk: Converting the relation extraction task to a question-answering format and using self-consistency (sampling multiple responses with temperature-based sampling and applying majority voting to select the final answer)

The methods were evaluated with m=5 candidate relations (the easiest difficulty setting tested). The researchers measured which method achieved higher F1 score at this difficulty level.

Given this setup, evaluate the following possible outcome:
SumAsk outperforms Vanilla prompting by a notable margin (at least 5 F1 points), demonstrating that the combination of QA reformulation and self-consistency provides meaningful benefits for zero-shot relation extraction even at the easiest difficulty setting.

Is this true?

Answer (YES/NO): NO